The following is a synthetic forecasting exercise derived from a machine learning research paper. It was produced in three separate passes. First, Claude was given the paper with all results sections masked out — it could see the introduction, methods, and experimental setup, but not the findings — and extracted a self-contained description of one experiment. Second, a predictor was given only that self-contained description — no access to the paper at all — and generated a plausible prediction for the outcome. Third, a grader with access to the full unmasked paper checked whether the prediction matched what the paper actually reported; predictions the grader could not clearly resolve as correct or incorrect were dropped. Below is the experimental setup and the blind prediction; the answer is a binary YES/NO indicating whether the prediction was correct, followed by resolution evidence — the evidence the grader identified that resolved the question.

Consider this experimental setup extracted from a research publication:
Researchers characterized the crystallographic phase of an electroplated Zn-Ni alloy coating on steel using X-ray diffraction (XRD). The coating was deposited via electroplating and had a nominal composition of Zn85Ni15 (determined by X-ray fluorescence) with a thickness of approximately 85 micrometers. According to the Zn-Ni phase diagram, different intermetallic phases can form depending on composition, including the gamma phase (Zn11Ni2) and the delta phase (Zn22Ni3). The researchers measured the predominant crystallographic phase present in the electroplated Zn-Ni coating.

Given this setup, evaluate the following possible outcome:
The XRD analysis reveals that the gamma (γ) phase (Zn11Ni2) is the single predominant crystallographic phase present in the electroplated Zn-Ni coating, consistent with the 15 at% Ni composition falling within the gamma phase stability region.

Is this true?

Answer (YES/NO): YES